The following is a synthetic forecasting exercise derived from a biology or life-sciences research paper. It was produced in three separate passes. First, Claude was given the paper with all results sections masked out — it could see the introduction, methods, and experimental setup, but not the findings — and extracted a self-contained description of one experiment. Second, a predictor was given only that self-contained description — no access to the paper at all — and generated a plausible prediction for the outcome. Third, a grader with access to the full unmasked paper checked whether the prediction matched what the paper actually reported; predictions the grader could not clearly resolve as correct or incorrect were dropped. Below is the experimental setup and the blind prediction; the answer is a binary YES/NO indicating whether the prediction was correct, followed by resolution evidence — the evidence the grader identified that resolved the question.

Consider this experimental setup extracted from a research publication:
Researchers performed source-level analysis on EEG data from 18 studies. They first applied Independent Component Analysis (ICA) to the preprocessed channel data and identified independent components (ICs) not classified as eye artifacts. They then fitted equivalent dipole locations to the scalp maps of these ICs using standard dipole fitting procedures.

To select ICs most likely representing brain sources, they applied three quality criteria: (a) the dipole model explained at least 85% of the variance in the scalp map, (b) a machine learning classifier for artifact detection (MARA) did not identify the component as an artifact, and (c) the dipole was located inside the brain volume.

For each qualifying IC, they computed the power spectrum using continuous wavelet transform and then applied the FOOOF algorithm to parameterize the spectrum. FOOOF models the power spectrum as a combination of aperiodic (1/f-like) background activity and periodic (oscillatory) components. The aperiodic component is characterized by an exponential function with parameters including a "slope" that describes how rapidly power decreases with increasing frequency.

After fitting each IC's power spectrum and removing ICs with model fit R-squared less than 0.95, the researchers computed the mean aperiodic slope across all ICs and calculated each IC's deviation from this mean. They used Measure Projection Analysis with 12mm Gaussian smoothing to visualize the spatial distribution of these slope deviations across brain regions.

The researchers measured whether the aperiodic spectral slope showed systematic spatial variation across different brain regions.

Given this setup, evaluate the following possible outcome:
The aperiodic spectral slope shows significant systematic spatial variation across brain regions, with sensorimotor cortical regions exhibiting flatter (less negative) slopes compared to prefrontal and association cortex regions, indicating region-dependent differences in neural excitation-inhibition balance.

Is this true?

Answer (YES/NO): NO